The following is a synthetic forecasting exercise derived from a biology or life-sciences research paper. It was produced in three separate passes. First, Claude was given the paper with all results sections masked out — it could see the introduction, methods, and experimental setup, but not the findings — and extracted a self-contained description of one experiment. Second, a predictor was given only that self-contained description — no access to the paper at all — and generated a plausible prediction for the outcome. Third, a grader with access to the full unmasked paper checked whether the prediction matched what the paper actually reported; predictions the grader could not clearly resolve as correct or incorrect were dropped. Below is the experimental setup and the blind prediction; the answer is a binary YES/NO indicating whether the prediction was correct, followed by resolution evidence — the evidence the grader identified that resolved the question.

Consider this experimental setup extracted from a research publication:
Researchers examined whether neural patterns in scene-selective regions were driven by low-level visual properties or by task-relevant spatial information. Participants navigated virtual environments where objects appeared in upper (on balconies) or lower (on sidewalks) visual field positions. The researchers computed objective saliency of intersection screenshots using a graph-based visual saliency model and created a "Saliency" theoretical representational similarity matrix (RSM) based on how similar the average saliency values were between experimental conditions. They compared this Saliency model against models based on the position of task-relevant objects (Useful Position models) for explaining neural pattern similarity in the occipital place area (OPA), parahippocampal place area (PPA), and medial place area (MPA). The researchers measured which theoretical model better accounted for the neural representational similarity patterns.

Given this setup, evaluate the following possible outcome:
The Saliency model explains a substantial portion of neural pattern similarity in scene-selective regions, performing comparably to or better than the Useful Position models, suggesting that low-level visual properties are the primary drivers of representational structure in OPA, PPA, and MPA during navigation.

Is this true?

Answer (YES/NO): NO